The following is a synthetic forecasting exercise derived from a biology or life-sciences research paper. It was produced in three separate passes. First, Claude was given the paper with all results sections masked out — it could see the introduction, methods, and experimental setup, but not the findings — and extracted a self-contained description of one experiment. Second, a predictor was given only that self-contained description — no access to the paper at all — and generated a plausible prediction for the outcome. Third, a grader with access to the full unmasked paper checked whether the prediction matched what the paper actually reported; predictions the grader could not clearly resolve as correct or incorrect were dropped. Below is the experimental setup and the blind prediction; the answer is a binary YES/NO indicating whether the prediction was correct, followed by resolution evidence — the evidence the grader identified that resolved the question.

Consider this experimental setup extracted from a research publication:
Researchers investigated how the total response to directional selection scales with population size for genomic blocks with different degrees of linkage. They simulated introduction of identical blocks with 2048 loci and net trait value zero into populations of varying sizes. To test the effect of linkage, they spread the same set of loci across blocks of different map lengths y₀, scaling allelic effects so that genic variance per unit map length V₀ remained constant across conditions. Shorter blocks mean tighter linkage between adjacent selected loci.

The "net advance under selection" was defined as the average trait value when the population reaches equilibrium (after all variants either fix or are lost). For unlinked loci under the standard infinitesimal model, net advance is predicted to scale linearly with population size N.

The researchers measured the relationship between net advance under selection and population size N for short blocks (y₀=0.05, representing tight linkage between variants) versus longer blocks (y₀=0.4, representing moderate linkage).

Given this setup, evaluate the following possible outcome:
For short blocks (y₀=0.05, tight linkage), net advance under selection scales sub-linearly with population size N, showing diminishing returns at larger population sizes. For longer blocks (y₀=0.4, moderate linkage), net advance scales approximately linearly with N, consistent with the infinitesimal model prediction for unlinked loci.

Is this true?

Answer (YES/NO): YES